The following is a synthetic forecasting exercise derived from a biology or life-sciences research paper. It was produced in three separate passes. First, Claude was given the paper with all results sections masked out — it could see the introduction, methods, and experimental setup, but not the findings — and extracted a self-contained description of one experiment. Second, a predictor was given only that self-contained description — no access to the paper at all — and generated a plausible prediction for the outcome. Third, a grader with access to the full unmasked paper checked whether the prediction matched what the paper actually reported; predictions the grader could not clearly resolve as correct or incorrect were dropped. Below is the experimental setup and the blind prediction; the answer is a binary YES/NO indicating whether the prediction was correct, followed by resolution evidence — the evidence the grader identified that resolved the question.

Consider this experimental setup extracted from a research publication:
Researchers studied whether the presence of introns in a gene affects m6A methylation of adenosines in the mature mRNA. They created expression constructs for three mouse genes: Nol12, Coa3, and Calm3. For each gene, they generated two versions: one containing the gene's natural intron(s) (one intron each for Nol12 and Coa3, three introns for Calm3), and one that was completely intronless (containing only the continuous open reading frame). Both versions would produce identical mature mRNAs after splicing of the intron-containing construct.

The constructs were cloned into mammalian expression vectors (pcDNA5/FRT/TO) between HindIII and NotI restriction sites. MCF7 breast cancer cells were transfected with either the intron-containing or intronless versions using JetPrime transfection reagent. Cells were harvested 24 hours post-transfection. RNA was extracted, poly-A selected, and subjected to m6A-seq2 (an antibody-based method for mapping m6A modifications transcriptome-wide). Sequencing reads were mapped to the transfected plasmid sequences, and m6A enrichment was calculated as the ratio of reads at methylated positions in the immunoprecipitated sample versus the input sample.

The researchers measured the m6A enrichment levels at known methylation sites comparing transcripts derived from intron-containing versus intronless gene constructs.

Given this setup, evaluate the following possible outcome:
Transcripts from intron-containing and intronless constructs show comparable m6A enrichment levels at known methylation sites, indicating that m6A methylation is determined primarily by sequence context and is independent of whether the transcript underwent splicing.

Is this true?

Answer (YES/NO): NO